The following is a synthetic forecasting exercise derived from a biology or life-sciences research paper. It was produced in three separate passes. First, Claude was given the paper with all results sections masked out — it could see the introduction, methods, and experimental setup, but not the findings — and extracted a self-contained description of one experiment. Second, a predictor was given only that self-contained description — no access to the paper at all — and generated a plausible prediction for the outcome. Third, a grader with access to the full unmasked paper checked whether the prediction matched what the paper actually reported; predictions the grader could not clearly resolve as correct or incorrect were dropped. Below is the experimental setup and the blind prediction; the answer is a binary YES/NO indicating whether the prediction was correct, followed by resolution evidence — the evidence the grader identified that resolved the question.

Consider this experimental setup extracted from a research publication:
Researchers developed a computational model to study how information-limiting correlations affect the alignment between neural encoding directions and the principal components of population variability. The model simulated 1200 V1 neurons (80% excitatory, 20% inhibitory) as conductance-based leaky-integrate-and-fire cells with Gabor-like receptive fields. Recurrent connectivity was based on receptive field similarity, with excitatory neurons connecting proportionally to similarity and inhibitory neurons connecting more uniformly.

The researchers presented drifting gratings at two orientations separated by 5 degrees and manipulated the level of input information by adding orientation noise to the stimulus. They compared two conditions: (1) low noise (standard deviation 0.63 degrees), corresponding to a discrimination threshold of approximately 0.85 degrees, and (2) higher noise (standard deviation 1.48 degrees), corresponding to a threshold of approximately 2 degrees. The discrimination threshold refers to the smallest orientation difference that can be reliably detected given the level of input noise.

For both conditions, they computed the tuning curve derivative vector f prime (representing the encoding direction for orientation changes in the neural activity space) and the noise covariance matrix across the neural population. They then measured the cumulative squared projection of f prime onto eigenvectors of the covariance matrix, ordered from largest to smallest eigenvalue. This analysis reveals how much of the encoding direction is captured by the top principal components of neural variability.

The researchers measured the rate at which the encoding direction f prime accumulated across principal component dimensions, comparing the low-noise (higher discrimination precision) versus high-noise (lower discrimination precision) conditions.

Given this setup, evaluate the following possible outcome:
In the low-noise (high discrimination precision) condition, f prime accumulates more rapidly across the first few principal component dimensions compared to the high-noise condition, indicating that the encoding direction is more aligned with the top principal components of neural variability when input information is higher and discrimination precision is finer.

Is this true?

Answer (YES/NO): NO